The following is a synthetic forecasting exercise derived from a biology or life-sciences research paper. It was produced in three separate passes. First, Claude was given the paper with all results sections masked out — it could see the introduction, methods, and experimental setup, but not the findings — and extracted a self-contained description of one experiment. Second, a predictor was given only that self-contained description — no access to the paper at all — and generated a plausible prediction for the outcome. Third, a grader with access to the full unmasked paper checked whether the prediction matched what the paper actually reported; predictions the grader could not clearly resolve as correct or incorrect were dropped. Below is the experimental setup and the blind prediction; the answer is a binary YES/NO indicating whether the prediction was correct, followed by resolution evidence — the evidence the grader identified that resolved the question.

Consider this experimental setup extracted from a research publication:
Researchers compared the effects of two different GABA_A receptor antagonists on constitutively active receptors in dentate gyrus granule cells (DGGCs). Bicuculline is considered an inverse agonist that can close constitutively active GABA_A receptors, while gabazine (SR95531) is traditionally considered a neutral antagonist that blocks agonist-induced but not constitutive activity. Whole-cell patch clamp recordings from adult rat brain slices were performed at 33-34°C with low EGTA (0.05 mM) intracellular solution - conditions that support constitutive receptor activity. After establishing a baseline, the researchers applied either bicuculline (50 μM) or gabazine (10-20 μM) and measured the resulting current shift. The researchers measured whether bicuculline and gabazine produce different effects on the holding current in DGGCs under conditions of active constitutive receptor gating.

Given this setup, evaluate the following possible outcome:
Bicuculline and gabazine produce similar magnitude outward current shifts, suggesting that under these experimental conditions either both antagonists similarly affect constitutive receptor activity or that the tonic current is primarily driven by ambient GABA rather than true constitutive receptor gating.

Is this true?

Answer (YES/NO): NO